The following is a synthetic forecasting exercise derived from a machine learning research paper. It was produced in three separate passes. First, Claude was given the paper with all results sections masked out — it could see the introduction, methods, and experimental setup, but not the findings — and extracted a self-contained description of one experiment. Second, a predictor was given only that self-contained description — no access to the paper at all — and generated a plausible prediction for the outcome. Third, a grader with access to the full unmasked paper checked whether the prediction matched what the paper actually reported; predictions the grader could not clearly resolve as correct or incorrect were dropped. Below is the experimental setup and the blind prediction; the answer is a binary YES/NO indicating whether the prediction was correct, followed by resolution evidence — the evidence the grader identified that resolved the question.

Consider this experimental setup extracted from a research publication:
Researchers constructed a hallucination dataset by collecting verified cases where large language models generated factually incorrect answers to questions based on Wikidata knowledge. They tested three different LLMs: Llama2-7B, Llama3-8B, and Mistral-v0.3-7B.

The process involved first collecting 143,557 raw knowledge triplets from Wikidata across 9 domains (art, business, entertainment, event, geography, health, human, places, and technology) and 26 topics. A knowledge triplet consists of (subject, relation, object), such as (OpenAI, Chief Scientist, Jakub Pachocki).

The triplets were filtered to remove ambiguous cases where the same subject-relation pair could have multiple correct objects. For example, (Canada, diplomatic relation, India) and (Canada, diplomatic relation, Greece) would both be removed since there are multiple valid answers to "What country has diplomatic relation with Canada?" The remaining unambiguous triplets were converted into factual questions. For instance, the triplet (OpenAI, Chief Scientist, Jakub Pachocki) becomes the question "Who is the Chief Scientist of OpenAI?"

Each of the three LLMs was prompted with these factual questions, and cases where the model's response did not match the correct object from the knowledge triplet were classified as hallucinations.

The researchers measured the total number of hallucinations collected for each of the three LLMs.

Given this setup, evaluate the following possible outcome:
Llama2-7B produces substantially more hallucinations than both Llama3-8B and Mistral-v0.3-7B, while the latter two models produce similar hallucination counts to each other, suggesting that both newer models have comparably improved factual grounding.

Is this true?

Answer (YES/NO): NO